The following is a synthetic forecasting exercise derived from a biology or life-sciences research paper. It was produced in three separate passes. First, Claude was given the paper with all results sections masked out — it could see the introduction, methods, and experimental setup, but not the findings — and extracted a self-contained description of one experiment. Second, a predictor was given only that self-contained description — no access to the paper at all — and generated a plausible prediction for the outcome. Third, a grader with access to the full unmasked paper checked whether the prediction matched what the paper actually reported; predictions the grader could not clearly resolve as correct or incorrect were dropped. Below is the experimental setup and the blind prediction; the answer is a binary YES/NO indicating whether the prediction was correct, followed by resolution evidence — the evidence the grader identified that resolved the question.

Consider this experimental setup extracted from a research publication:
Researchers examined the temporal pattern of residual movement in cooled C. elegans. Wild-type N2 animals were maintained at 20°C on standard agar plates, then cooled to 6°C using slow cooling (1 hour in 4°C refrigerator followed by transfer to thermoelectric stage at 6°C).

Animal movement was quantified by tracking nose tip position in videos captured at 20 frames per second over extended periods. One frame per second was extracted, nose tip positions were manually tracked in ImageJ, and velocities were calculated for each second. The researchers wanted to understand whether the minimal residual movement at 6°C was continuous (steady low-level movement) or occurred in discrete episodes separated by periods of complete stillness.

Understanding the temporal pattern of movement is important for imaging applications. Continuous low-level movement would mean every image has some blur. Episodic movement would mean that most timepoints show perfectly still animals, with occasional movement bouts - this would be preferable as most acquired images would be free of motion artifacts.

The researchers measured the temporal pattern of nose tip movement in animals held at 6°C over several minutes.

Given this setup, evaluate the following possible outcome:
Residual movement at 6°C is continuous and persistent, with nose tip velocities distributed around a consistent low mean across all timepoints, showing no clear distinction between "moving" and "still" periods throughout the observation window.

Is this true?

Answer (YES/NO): NO